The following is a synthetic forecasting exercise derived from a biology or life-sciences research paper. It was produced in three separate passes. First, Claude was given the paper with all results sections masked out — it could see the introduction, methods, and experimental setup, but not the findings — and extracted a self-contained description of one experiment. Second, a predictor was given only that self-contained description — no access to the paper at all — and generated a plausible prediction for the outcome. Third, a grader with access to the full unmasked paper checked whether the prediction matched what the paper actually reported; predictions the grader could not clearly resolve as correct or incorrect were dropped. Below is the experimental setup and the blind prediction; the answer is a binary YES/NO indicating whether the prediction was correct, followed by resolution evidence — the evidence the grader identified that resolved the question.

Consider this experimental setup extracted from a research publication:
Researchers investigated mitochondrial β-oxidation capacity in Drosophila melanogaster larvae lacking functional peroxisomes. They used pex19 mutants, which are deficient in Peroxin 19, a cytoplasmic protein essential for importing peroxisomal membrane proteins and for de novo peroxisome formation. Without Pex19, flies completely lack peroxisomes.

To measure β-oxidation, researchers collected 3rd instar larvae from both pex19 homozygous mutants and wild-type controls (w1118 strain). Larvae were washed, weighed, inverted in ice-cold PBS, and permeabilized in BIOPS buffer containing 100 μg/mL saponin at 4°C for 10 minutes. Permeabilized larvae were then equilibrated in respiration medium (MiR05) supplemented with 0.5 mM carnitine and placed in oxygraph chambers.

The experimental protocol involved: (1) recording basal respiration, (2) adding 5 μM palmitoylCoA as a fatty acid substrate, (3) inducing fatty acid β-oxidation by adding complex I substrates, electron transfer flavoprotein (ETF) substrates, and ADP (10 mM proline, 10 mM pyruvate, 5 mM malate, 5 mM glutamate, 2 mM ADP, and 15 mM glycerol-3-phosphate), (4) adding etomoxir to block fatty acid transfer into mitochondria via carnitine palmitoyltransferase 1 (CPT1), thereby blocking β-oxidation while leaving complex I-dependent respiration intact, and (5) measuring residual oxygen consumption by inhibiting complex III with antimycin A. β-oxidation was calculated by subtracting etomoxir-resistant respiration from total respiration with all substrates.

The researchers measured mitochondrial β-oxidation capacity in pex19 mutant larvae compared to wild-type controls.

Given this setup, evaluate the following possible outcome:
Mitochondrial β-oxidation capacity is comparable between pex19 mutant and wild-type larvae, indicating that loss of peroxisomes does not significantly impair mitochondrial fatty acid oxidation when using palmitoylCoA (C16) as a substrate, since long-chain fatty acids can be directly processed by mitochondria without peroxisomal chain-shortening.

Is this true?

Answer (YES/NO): NO